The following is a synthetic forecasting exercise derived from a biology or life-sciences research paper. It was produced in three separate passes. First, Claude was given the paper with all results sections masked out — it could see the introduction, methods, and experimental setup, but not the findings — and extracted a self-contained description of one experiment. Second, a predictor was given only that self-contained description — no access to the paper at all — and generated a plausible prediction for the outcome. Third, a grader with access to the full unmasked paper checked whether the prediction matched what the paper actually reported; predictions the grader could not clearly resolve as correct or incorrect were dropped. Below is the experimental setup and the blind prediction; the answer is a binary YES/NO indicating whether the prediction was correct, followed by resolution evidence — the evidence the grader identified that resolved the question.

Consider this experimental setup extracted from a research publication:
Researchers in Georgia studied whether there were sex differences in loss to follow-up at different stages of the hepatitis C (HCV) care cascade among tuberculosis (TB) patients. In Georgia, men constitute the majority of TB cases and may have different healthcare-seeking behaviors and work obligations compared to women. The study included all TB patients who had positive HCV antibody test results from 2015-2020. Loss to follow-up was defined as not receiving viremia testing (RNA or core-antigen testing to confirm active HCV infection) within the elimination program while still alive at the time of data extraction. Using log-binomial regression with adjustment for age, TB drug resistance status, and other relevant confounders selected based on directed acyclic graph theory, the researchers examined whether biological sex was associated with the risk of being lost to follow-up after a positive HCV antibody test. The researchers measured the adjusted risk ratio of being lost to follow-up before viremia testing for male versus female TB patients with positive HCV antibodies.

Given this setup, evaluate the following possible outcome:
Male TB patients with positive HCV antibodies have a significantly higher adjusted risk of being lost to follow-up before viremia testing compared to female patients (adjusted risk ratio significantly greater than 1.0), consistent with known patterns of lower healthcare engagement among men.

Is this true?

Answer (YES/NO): NO